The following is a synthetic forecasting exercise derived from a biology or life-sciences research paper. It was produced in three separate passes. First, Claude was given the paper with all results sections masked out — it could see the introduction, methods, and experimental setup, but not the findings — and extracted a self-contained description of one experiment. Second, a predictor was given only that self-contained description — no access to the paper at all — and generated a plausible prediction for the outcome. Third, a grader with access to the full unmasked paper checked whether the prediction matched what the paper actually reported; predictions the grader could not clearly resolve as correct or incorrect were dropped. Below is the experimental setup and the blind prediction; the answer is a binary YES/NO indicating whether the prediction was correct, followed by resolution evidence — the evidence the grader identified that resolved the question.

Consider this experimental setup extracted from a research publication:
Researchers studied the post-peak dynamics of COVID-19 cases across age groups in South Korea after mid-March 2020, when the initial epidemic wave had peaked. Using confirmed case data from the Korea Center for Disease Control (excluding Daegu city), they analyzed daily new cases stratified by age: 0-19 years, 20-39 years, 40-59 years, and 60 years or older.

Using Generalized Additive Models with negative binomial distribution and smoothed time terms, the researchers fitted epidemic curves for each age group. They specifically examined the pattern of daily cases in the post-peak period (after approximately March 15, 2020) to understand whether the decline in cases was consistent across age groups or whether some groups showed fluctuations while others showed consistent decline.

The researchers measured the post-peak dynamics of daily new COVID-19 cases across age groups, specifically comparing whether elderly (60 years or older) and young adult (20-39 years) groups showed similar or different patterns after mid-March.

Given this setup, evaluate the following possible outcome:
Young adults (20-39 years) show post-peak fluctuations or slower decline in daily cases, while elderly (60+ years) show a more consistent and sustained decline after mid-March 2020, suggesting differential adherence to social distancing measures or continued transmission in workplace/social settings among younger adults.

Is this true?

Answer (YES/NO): YES